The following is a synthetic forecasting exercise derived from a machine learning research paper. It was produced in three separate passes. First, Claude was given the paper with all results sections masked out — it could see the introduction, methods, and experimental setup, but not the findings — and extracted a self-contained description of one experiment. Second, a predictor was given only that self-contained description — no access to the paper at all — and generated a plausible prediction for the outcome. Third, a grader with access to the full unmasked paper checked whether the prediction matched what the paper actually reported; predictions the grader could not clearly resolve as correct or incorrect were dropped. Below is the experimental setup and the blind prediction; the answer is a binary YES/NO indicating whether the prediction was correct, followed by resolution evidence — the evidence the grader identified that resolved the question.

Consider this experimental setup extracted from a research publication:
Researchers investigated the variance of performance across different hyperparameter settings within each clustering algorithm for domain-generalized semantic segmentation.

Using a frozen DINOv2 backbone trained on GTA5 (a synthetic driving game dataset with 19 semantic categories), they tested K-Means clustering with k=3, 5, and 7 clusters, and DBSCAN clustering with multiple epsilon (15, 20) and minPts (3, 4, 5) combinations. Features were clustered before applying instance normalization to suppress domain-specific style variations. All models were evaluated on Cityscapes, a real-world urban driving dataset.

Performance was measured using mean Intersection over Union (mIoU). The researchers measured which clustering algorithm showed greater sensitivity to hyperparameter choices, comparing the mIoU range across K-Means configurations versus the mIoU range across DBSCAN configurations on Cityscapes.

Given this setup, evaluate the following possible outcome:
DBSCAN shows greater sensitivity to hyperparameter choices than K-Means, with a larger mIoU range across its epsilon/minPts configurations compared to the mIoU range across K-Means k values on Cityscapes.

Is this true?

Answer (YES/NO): YES